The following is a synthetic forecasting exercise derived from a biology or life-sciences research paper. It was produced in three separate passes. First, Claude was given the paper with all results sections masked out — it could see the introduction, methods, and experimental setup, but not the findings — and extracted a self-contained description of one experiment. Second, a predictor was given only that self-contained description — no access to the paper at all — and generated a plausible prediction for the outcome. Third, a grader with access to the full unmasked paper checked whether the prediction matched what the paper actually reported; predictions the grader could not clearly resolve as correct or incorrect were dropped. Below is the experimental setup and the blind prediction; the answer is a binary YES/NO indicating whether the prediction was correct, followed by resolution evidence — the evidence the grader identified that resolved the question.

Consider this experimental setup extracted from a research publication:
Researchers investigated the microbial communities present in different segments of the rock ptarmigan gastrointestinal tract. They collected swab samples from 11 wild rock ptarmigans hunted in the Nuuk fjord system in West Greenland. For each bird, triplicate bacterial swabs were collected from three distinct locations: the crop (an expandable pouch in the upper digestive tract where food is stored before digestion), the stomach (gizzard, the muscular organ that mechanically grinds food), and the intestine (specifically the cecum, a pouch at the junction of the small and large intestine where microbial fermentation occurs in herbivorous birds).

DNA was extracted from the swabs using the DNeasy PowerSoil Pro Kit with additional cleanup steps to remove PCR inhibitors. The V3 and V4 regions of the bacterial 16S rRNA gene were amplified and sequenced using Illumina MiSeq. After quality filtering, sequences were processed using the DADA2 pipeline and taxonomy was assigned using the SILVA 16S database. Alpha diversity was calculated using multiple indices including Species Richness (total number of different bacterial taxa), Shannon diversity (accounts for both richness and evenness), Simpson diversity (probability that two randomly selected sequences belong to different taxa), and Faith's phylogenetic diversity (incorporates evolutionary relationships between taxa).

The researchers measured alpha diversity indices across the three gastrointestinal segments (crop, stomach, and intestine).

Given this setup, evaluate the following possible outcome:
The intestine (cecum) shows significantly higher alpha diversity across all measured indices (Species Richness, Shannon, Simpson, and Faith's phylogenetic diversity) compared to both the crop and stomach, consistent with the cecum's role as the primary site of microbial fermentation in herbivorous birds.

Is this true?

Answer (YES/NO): NO